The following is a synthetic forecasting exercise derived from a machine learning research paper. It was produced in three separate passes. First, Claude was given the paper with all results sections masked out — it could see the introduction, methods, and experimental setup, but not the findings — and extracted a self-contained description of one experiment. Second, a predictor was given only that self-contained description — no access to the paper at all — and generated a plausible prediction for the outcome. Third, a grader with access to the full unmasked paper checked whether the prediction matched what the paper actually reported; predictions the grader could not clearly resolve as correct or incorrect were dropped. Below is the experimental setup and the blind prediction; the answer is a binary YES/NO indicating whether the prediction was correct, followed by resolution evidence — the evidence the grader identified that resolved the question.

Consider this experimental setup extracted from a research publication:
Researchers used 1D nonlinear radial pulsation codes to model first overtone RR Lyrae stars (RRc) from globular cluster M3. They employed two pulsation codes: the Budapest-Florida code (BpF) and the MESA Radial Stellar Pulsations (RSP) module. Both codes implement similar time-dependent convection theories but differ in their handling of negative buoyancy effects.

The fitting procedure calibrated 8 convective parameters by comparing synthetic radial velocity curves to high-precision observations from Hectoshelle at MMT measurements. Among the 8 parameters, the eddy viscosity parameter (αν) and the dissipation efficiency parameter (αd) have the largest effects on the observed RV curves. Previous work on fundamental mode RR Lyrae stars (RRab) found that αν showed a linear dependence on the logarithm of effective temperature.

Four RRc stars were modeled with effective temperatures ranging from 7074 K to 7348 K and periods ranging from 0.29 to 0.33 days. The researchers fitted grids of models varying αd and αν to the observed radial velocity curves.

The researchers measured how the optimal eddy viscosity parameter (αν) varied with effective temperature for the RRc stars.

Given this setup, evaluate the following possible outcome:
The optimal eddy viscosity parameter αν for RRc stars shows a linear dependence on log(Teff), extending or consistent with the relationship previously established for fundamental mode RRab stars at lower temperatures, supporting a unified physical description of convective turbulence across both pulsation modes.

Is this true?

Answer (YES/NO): NO